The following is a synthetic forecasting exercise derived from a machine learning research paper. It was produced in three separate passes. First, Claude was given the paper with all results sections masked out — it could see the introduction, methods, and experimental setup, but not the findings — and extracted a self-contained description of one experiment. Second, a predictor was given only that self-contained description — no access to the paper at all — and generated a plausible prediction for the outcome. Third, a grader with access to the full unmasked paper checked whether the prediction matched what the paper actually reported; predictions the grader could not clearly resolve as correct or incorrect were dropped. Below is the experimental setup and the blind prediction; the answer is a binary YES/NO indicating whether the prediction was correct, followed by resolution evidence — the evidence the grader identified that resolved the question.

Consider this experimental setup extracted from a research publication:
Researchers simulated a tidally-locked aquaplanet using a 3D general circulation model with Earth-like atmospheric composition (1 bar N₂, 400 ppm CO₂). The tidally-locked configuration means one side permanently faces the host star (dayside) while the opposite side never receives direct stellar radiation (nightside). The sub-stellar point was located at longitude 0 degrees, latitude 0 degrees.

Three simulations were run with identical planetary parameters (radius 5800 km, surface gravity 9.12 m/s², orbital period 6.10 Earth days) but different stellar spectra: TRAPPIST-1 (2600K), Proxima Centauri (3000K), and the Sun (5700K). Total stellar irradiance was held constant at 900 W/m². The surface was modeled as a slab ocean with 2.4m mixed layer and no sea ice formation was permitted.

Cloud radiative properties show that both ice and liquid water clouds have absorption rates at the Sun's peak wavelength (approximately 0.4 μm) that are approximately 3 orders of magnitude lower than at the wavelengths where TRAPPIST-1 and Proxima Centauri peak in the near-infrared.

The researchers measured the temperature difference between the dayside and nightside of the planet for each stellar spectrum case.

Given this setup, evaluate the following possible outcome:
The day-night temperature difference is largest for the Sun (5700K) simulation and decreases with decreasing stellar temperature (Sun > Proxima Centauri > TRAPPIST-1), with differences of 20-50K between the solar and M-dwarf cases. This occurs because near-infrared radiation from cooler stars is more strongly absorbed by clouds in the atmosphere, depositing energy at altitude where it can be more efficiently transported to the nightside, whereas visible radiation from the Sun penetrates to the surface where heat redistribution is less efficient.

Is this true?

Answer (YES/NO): NO